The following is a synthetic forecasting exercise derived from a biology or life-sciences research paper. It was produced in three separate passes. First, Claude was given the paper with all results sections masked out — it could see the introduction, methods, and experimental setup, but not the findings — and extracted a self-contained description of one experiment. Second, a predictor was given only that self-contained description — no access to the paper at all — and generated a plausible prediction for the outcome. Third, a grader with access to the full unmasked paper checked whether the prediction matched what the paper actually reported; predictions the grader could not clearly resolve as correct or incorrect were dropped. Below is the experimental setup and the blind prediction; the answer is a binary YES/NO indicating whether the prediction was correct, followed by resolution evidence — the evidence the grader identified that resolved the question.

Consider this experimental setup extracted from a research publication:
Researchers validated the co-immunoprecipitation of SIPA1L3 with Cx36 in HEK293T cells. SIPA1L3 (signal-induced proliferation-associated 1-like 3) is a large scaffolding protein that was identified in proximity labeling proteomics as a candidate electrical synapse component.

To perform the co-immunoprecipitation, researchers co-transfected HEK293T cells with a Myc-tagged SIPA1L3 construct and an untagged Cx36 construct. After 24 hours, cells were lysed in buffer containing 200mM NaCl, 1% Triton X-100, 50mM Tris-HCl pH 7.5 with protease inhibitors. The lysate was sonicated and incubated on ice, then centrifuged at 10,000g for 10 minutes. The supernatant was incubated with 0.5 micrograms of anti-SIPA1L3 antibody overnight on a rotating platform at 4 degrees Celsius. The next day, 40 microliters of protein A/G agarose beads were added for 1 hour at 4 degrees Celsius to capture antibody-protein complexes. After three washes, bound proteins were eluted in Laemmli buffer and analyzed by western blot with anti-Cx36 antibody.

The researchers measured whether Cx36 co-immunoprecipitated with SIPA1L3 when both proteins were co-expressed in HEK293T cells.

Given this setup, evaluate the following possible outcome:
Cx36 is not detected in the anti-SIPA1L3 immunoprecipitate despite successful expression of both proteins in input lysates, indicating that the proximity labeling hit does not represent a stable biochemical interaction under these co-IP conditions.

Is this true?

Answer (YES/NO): NO